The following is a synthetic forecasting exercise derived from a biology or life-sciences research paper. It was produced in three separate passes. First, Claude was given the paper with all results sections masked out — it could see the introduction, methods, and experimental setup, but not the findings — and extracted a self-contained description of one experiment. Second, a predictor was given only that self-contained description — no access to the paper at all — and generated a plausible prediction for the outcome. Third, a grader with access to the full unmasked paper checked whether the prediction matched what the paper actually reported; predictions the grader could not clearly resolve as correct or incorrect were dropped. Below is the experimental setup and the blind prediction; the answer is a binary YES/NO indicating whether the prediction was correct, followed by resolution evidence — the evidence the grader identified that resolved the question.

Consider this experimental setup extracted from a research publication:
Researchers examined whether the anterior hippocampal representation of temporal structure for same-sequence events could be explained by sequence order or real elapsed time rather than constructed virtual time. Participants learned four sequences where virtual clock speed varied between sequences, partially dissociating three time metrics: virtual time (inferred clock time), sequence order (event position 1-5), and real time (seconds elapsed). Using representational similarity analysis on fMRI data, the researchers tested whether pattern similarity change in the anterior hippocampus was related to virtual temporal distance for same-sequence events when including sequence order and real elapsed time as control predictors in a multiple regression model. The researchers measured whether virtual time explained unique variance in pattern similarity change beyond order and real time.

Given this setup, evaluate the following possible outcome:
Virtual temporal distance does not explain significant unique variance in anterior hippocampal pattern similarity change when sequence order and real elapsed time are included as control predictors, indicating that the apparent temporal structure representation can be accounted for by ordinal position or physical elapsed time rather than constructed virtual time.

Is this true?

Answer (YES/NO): NO